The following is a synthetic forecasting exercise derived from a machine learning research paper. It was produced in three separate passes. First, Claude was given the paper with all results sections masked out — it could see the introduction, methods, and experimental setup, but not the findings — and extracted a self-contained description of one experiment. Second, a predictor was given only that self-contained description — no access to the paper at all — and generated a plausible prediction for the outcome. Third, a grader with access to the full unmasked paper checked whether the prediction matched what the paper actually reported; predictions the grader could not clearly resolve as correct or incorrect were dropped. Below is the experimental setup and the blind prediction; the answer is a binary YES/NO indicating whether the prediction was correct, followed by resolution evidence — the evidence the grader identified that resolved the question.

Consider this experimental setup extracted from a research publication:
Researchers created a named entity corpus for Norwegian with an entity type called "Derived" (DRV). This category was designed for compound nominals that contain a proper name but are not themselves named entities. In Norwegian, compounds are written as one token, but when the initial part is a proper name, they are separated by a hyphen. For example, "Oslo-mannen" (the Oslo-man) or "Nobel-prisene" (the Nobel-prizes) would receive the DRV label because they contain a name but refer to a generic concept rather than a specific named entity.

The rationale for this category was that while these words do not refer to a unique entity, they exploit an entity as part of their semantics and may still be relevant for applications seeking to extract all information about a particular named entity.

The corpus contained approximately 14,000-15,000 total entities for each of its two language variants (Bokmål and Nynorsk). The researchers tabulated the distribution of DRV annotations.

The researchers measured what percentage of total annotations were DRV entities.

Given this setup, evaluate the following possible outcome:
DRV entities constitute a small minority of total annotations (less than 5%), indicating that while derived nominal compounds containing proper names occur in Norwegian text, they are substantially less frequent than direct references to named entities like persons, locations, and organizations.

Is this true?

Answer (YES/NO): YES